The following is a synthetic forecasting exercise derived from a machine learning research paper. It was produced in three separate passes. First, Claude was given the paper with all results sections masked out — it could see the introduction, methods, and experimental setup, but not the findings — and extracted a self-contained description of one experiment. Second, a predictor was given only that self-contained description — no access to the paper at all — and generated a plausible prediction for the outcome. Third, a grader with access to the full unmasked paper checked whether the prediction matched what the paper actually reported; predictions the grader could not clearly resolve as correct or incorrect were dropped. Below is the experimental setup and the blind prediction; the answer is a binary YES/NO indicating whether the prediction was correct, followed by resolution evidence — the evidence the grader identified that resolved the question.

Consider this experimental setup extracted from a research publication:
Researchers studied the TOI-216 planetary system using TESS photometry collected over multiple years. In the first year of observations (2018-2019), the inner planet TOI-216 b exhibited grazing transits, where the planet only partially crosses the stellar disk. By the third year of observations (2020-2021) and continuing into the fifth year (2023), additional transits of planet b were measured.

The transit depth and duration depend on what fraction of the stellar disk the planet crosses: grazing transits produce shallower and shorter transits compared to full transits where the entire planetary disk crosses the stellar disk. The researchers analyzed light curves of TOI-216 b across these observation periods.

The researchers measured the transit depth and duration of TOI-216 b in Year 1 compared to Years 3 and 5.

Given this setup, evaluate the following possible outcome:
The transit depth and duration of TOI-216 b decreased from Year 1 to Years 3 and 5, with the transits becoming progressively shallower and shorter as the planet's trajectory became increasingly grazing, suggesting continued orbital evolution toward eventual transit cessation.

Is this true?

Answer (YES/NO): NO